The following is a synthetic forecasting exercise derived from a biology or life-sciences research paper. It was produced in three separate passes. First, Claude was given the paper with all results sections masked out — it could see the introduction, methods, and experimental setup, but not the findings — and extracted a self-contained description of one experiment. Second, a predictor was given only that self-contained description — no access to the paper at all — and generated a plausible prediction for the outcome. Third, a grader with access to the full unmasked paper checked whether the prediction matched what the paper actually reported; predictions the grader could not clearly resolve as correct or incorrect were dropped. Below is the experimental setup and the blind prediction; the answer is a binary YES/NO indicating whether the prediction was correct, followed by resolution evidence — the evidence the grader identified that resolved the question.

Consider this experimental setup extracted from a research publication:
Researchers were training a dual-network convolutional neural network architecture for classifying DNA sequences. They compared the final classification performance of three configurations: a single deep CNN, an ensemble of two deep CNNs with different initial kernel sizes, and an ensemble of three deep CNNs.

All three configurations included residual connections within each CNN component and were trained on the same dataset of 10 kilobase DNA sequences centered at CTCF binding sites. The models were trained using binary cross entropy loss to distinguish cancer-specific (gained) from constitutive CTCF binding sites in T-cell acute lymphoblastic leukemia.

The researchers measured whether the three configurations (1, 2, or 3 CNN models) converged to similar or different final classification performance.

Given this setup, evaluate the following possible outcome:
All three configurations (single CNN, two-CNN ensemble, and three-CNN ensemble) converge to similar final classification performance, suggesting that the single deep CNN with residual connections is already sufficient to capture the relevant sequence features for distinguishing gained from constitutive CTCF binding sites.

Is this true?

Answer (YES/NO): YES